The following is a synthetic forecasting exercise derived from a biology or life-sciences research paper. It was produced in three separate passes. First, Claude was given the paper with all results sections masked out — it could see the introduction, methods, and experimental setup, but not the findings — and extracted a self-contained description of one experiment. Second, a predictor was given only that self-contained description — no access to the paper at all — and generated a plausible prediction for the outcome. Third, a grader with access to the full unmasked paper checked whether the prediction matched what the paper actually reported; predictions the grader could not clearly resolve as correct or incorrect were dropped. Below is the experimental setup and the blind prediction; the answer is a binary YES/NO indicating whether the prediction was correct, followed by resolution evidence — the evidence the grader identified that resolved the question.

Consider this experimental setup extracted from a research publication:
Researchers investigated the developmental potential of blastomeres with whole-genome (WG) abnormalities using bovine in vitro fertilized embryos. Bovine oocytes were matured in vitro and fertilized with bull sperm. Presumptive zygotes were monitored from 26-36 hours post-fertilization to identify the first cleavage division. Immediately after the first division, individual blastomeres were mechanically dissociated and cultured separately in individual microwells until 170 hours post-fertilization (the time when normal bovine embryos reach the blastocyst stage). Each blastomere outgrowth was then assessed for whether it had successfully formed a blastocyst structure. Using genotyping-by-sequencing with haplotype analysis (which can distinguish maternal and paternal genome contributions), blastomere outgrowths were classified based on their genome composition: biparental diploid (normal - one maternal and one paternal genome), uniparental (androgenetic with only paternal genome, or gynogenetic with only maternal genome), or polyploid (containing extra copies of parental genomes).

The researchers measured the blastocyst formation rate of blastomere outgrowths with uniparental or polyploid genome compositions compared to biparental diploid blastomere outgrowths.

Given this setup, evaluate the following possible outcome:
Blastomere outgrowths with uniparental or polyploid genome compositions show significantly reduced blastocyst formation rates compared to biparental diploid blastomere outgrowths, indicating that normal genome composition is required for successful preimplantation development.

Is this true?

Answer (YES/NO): NO